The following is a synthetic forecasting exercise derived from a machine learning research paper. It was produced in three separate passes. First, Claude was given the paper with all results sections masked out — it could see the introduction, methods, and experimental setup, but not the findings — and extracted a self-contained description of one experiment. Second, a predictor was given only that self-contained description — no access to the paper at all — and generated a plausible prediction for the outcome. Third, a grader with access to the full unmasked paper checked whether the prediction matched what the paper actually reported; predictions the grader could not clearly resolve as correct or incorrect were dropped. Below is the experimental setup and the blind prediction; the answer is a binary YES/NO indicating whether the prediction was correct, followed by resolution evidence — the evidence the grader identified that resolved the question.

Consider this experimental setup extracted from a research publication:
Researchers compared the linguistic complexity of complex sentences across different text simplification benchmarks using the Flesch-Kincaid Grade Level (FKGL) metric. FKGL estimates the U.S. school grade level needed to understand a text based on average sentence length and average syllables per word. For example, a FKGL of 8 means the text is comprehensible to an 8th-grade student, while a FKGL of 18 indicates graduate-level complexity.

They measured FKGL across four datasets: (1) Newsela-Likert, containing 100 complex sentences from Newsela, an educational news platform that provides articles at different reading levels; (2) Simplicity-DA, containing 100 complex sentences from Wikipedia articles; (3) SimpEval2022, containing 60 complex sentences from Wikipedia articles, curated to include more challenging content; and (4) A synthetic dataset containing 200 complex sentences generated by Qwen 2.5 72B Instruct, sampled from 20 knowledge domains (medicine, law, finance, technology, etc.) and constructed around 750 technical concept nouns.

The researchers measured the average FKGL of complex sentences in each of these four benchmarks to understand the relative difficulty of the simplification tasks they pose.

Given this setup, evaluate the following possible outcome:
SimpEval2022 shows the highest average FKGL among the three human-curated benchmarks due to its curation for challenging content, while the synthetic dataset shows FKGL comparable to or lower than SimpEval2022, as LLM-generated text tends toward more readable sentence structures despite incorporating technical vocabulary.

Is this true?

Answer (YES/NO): NO